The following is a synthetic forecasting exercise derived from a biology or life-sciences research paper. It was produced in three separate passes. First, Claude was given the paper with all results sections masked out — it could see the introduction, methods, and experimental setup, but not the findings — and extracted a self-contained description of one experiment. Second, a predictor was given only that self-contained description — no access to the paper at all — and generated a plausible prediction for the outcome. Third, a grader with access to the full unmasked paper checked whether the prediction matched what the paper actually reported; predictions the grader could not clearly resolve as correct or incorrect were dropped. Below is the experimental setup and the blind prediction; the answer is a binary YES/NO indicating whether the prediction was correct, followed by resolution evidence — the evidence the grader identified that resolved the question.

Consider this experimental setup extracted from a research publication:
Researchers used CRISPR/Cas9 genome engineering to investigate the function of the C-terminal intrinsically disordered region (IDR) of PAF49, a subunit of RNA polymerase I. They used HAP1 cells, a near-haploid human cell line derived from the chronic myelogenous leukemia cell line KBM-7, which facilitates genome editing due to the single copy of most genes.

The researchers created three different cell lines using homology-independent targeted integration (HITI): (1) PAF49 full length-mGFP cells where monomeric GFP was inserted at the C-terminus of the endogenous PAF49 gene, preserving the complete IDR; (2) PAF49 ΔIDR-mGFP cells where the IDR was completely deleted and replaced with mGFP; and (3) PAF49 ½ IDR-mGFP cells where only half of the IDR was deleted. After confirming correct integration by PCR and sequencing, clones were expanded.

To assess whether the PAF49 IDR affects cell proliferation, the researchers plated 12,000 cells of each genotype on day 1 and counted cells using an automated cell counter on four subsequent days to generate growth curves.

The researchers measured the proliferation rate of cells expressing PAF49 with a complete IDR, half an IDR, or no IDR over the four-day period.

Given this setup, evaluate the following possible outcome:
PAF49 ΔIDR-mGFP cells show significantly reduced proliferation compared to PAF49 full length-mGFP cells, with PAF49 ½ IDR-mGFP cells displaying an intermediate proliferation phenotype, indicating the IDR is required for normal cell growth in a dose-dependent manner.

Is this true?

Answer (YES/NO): NO